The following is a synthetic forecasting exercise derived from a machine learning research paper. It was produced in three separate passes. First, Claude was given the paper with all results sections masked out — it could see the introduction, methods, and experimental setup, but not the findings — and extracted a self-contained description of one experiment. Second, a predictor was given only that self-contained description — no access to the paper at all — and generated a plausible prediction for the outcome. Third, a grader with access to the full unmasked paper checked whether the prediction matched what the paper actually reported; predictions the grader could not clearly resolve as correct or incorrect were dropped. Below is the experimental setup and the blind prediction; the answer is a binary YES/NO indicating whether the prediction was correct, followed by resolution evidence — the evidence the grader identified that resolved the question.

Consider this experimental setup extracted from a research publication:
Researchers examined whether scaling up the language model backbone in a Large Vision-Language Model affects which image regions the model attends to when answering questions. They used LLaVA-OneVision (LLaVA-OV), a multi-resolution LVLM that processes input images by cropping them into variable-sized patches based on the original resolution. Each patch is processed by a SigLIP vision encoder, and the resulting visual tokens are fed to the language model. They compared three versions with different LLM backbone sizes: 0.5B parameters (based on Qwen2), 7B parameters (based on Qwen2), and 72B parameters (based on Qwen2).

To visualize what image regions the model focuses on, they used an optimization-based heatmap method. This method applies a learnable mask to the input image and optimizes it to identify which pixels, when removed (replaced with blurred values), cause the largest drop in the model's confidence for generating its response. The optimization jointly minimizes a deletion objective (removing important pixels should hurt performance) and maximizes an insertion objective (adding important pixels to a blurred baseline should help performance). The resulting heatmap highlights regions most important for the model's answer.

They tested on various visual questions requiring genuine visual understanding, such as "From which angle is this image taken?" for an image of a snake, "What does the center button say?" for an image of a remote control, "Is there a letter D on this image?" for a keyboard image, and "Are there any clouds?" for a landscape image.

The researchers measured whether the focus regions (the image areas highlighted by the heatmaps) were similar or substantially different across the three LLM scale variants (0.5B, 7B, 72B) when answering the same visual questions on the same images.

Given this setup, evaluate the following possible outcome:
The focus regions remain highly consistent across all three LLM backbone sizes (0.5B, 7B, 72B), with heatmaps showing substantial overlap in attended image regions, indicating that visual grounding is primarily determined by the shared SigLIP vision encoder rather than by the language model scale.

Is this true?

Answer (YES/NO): YES